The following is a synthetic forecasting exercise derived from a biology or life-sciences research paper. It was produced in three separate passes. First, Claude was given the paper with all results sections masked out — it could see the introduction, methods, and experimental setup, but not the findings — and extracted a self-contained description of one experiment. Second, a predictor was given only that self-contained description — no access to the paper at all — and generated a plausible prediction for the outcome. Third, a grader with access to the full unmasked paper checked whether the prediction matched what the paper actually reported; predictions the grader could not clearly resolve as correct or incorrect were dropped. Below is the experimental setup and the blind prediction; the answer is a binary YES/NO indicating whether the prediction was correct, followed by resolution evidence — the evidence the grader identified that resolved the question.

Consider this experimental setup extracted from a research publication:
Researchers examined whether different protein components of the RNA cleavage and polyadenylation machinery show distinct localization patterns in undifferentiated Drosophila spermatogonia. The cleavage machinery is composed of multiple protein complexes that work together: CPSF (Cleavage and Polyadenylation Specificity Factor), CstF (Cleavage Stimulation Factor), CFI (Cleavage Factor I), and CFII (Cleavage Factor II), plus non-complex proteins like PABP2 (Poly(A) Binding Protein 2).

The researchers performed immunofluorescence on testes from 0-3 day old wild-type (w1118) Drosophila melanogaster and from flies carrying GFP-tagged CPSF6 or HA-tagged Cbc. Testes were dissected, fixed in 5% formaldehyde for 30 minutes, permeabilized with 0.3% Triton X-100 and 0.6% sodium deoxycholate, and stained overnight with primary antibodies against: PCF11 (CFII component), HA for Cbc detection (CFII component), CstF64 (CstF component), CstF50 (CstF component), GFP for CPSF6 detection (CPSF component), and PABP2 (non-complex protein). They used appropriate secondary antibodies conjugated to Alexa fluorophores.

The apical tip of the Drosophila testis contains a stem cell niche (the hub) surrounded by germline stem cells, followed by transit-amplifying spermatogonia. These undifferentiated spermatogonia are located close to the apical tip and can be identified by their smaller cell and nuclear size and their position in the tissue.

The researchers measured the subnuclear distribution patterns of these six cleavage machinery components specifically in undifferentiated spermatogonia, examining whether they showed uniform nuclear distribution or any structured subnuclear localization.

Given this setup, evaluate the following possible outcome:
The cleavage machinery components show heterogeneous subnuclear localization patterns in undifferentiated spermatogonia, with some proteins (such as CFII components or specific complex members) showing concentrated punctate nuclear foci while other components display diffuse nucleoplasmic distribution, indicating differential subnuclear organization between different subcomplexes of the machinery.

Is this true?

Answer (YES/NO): NO